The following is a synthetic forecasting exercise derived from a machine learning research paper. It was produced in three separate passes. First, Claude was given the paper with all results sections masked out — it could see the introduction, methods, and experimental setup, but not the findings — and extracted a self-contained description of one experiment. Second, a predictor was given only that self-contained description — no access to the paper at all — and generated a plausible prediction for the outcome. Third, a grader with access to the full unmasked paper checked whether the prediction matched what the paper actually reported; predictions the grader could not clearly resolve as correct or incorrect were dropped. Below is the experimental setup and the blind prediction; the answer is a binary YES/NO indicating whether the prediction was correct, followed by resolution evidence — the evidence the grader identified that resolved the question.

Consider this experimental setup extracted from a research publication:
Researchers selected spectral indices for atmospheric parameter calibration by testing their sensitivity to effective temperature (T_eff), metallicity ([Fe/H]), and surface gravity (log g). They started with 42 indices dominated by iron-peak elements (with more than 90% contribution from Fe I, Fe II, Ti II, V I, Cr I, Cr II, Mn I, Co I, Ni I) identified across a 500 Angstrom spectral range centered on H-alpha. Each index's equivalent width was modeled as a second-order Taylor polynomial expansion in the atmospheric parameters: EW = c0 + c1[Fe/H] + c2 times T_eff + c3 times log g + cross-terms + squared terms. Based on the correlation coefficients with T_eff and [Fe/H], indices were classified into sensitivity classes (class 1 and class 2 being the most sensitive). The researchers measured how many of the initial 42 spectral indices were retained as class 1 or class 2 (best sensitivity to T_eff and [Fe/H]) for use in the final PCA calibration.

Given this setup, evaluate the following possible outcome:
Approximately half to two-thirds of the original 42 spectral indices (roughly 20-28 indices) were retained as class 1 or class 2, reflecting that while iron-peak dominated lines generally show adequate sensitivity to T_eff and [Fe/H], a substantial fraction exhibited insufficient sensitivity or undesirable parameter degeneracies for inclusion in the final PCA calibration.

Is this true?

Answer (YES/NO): YES